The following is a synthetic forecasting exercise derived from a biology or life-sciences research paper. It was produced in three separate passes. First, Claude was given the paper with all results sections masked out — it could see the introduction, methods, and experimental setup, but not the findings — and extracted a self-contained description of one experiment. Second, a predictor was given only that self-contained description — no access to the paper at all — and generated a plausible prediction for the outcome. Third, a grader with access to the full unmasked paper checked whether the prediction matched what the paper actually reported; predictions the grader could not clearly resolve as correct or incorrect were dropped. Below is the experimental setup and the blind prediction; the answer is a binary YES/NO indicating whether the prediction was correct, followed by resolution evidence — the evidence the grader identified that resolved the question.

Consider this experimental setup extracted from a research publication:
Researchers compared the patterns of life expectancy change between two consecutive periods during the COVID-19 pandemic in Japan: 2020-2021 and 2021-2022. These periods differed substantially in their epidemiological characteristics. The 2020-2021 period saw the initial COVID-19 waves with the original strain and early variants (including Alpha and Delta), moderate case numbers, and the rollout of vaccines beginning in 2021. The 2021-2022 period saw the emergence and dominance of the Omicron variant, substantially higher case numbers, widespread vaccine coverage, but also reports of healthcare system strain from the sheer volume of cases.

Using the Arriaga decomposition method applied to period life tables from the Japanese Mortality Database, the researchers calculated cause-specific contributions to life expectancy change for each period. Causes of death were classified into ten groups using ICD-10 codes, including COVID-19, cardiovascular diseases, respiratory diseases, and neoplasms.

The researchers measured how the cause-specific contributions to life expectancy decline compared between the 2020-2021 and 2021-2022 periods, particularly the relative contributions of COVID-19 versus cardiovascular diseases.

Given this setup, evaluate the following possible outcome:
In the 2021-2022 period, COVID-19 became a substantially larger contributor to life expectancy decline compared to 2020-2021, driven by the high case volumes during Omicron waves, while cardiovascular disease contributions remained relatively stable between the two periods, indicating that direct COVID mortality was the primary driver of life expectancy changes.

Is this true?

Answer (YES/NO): NO